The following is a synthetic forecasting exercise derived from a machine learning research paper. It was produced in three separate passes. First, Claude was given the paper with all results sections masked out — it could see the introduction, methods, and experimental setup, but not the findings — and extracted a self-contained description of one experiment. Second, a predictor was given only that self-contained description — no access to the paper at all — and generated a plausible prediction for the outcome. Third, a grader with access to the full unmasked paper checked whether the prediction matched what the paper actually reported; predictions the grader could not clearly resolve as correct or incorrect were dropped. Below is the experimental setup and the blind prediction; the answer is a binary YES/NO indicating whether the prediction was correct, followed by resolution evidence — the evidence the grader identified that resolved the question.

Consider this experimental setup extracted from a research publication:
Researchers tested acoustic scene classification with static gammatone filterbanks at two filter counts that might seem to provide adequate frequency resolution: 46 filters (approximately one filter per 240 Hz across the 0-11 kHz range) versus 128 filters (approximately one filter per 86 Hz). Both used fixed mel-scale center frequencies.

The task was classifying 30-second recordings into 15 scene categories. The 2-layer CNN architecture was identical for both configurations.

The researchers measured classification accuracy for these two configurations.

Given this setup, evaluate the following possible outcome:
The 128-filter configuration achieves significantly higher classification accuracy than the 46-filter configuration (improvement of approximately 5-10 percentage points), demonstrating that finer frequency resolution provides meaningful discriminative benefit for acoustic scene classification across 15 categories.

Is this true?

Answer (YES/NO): NO